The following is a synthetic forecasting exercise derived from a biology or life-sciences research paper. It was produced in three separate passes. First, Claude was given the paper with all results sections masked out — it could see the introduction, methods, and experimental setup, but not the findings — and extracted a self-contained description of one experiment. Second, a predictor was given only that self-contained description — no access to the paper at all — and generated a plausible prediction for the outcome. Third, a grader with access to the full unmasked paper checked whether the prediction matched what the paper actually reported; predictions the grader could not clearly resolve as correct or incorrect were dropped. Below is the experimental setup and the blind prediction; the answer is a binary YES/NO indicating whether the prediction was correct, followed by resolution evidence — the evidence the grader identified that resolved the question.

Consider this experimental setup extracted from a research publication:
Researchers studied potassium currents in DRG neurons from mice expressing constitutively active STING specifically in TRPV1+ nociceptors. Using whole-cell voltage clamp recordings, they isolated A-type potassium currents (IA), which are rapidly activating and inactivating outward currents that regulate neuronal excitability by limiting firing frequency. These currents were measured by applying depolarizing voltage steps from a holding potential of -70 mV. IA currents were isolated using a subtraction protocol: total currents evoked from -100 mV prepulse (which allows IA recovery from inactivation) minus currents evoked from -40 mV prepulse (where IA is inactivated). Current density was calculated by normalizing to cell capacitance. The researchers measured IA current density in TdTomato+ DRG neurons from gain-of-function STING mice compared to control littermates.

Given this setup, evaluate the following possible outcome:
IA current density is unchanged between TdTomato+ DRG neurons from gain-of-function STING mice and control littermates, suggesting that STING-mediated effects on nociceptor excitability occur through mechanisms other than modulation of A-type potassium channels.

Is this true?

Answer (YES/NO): NO